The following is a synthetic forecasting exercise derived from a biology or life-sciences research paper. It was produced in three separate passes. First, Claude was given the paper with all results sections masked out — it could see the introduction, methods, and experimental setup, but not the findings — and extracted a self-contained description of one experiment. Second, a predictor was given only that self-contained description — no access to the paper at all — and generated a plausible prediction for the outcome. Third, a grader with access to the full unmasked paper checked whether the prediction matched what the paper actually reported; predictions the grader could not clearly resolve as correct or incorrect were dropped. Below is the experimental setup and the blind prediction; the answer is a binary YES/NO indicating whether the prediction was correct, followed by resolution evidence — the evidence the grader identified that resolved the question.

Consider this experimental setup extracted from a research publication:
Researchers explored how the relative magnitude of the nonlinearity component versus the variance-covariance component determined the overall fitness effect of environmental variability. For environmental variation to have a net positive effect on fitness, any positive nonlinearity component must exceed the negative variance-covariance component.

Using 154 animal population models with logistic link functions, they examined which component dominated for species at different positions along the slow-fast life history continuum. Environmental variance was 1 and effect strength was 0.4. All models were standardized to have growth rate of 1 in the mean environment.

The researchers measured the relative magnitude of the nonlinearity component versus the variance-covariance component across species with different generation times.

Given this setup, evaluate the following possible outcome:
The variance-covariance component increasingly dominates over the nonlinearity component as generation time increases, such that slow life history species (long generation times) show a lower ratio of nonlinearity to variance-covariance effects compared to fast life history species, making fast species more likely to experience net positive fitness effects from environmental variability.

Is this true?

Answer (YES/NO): NO